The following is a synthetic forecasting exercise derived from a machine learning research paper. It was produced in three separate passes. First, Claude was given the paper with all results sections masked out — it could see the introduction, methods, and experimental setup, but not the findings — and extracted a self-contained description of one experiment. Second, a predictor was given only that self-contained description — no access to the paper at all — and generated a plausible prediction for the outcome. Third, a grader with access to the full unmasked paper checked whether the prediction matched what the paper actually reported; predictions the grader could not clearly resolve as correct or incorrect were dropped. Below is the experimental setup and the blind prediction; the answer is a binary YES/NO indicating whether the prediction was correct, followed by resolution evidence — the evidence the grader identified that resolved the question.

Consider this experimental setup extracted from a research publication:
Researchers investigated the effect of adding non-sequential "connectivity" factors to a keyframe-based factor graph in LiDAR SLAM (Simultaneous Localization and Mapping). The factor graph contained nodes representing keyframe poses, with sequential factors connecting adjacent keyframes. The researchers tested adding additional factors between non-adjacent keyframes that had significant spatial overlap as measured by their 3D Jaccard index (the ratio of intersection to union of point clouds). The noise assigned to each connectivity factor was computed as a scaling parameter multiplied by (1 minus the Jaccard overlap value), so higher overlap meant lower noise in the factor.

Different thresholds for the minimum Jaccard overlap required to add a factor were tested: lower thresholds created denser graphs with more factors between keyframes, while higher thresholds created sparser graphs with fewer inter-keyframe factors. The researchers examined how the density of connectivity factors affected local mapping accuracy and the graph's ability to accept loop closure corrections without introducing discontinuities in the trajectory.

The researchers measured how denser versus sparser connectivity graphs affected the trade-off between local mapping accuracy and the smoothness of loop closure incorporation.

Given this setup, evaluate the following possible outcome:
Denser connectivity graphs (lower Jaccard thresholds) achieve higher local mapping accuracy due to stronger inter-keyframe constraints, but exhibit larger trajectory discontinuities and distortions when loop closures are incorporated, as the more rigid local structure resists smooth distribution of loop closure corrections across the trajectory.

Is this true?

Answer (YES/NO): YES